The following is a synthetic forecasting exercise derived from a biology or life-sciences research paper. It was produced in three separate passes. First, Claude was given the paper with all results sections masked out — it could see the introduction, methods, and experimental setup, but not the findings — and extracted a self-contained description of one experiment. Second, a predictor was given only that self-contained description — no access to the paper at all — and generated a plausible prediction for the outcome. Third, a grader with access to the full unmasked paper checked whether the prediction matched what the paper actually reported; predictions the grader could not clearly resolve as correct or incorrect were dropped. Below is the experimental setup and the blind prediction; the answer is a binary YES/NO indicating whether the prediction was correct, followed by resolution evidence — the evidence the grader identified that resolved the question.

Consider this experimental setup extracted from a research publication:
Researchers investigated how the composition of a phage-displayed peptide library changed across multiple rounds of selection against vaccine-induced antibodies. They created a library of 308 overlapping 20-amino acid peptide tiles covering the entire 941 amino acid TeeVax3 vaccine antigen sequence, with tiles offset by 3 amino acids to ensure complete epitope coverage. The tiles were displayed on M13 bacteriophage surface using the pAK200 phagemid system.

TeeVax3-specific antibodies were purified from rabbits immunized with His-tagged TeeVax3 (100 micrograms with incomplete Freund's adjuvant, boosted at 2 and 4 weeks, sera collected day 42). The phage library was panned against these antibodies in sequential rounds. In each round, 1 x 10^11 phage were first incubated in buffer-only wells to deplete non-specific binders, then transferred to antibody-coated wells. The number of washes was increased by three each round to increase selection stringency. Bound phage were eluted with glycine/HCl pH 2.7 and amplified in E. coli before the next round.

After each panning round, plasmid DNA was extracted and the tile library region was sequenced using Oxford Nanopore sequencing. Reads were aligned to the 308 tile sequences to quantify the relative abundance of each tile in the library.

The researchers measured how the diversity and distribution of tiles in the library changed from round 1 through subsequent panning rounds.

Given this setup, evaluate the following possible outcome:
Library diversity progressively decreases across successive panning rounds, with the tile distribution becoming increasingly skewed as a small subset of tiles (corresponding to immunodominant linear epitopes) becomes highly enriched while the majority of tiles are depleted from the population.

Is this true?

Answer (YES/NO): YES